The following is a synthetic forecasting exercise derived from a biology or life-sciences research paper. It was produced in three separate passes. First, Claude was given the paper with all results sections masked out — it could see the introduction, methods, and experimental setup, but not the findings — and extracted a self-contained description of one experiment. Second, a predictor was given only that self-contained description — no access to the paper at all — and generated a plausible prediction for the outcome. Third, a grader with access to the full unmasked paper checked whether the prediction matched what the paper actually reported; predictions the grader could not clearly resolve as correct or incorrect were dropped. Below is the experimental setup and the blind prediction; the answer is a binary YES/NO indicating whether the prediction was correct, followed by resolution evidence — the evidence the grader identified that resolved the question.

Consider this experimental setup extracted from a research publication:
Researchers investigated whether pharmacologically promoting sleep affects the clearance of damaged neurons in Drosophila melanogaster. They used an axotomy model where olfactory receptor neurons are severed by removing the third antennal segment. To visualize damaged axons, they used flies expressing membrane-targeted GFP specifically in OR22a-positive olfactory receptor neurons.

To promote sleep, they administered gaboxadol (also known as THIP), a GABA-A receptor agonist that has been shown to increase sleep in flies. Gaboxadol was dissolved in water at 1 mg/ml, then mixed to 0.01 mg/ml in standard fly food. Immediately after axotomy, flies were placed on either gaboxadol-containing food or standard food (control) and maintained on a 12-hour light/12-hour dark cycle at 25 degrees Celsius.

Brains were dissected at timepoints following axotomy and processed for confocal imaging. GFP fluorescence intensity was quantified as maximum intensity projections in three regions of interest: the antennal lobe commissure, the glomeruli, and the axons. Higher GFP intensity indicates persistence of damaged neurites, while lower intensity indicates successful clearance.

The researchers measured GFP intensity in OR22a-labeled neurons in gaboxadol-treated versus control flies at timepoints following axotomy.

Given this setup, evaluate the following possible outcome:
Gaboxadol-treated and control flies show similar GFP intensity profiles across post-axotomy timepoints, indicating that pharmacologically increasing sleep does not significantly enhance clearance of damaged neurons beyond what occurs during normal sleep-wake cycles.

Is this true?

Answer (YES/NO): NO